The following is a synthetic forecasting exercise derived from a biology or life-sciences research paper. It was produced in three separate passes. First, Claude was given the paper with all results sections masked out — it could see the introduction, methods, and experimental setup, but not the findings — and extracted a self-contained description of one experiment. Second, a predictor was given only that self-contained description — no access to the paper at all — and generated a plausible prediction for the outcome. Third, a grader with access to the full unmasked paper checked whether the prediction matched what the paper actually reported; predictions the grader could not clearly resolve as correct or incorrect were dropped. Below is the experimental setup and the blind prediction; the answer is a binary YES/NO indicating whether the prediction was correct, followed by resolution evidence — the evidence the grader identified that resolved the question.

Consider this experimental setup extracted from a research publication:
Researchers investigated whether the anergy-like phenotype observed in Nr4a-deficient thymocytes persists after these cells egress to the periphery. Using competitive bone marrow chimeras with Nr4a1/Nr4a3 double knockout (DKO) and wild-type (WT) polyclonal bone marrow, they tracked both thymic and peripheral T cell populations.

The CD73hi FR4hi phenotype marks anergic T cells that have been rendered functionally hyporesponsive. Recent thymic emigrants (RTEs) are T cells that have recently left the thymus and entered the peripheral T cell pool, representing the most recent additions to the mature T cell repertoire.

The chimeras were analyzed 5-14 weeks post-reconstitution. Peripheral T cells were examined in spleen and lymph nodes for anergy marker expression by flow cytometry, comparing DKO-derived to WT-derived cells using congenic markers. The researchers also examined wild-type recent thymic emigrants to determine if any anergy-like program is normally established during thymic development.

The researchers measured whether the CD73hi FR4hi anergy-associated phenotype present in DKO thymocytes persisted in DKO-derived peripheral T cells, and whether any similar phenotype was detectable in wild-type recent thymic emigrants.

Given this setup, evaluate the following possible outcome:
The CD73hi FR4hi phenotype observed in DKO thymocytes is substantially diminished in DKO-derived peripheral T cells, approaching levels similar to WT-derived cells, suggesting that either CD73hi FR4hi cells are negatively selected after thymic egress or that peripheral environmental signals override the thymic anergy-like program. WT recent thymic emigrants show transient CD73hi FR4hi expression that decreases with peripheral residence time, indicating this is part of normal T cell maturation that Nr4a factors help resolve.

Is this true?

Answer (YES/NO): NO